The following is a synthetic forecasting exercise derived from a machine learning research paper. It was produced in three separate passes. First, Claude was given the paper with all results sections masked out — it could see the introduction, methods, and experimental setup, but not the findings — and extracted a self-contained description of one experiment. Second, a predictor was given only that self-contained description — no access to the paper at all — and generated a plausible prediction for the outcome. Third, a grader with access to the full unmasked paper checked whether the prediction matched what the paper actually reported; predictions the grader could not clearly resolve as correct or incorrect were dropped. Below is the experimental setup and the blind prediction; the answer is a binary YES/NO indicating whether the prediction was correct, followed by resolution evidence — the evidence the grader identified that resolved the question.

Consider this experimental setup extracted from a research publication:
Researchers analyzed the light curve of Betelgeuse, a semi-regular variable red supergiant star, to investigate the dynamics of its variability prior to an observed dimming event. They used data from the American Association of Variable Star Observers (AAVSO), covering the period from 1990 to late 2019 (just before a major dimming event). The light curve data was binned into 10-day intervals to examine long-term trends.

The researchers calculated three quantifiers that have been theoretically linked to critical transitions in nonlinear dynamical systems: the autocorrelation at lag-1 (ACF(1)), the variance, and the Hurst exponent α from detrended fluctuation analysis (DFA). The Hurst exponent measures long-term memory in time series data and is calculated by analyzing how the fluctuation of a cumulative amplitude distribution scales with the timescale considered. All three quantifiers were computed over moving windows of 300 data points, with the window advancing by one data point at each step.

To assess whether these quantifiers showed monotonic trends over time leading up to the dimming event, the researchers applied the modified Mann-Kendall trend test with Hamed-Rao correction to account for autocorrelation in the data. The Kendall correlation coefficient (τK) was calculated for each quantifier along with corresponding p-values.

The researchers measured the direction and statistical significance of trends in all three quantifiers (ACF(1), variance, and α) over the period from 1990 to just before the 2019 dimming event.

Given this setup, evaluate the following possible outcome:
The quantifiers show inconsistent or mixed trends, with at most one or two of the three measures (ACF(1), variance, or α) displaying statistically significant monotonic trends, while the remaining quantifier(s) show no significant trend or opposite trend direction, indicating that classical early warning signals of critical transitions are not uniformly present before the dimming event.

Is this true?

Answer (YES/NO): NO